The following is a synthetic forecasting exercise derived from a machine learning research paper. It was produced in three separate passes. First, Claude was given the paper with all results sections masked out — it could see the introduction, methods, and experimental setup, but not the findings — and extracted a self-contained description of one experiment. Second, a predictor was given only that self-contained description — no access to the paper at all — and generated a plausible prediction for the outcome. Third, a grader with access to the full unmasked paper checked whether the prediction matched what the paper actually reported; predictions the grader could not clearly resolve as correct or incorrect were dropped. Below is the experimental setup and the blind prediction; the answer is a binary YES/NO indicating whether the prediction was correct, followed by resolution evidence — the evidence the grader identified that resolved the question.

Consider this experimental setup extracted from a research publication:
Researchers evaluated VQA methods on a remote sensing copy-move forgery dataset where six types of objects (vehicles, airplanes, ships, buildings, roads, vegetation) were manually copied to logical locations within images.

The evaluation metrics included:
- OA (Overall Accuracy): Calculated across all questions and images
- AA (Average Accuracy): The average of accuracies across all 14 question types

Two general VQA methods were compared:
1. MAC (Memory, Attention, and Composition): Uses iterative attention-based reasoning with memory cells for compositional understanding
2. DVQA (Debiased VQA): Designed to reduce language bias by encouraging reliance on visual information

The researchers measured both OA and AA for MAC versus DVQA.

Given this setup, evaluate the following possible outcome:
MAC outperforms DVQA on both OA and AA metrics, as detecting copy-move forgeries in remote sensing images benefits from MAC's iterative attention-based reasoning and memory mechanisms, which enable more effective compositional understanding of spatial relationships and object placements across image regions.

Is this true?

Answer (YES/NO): YES